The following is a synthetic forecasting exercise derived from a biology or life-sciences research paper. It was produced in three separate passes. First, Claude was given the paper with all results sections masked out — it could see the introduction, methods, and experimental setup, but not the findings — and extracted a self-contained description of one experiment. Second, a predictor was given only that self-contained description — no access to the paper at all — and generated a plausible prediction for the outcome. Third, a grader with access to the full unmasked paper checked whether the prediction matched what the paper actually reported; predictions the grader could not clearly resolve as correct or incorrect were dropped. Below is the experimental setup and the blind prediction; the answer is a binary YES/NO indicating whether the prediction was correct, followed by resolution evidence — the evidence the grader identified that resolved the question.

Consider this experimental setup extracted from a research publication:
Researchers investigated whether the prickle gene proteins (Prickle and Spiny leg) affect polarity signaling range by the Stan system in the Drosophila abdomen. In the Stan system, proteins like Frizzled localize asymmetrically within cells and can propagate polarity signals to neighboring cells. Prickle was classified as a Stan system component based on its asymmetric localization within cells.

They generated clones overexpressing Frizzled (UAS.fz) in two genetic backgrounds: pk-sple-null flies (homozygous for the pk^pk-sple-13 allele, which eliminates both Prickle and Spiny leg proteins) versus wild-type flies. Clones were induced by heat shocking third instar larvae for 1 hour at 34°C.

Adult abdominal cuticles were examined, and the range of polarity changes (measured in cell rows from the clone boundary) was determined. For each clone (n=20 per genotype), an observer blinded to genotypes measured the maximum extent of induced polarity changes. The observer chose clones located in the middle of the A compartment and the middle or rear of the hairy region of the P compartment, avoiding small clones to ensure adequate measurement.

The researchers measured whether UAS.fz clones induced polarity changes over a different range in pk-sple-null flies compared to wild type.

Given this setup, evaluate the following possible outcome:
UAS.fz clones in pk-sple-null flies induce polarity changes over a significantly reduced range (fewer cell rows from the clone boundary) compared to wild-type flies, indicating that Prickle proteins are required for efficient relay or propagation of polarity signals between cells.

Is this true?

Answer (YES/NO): NO